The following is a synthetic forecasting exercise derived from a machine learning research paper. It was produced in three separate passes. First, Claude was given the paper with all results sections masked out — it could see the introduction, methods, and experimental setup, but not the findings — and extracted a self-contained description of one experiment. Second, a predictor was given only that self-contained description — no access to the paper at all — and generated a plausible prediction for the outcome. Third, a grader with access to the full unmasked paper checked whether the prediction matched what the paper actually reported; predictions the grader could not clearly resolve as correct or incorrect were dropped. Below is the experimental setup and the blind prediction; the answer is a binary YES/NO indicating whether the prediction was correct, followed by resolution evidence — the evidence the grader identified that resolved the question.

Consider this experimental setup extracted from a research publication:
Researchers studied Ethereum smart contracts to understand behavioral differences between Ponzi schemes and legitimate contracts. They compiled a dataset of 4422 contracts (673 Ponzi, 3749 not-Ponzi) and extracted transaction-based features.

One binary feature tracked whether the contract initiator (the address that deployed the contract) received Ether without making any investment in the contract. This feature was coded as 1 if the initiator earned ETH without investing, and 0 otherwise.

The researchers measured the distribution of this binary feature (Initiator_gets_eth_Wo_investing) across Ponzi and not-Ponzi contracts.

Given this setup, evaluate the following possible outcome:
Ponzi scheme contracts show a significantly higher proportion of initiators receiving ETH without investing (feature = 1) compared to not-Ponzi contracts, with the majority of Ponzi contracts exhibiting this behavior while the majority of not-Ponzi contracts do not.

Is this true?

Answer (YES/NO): NO